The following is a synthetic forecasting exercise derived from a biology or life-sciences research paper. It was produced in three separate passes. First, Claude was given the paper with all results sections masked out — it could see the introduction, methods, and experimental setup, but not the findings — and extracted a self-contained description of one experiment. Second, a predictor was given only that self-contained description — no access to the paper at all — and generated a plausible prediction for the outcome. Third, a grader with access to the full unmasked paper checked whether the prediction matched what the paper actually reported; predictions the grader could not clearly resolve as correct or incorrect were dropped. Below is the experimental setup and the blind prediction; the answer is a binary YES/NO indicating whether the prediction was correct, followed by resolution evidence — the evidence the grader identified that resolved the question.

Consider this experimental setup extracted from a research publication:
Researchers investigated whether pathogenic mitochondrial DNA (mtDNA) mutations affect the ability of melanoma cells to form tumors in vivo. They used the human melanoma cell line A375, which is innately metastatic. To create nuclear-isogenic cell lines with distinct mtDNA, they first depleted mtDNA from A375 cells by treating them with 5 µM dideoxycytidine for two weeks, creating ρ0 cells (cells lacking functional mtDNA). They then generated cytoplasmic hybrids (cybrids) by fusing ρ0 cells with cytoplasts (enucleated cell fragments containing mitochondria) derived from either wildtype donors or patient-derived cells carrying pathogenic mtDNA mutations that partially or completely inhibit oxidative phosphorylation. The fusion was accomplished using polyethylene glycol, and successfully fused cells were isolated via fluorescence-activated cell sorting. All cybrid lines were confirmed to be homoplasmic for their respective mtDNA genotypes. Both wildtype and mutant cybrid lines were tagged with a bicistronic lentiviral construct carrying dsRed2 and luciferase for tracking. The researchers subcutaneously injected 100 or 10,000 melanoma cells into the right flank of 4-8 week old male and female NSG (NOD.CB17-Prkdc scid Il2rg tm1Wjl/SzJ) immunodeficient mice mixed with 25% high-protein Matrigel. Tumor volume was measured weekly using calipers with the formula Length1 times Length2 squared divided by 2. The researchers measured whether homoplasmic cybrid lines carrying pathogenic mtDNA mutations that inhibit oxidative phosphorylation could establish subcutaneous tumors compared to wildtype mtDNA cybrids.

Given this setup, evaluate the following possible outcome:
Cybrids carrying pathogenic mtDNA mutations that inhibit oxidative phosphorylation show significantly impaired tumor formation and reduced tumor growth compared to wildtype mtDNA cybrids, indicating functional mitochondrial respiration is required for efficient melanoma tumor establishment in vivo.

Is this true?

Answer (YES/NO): NO